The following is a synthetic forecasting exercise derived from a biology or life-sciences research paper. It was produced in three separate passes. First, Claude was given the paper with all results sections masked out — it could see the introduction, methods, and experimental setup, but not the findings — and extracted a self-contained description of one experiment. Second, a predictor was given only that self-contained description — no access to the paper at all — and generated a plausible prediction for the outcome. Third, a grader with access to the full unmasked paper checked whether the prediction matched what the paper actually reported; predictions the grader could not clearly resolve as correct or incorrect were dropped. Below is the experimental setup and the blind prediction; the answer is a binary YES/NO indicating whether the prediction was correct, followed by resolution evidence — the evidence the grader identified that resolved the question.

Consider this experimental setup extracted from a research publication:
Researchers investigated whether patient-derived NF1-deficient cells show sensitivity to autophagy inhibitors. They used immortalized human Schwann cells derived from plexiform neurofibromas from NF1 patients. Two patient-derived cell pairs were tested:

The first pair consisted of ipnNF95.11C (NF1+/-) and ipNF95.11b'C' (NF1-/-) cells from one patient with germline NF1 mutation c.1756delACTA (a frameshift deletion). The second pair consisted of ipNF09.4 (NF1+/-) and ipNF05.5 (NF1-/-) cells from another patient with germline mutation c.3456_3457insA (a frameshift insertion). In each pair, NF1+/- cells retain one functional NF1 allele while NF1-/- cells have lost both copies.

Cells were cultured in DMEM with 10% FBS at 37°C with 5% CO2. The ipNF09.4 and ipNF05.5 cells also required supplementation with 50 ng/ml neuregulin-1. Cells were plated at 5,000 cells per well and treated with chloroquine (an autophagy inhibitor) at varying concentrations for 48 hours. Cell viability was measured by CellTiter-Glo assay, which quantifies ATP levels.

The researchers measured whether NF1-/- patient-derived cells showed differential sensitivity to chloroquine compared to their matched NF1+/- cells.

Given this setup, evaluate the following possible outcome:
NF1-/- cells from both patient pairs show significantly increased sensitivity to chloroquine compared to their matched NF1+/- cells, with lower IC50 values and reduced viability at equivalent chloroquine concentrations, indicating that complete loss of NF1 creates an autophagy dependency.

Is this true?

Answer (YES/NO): YES